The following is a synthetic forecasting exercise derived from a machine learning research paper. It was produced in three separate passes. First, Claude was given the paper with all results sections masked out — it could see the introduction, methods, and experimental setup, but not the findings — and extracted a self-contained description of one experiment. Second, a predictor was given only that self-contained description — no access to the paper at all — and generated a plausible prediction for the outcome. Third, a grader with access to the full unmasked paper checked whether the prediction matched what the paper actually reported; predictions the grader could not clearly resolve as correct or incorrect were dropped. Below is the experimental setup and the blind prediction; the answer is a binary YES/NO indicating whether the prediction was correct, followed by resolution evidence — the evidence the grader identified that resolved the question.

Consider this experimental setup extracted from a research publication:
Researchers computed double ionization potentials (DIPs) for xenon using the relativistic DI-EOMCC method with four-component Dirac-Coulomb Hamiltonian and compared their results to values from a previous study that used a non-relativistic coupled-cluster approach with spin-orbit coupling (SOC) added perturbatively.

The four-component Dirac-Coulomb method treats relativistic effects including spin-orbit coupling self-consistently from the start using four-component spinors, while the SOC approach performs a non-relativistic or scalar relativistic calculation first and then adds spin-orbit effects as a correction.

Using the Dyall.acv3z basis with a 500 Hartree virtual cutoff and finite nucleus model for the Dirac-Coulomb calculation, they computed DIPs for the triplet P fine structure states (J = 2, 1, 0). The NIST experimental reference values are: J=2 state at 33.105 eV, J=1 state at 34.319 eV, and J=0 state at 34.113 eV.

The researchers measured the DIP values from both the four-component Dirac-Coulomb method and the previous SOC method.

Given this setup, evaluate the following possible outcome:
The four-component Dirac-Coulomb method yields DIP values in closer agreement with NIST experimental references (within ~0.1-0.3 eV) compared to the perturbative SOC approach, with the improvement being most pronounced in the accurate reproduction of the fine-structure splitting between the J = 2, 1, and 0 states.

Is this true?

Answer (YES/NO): NO